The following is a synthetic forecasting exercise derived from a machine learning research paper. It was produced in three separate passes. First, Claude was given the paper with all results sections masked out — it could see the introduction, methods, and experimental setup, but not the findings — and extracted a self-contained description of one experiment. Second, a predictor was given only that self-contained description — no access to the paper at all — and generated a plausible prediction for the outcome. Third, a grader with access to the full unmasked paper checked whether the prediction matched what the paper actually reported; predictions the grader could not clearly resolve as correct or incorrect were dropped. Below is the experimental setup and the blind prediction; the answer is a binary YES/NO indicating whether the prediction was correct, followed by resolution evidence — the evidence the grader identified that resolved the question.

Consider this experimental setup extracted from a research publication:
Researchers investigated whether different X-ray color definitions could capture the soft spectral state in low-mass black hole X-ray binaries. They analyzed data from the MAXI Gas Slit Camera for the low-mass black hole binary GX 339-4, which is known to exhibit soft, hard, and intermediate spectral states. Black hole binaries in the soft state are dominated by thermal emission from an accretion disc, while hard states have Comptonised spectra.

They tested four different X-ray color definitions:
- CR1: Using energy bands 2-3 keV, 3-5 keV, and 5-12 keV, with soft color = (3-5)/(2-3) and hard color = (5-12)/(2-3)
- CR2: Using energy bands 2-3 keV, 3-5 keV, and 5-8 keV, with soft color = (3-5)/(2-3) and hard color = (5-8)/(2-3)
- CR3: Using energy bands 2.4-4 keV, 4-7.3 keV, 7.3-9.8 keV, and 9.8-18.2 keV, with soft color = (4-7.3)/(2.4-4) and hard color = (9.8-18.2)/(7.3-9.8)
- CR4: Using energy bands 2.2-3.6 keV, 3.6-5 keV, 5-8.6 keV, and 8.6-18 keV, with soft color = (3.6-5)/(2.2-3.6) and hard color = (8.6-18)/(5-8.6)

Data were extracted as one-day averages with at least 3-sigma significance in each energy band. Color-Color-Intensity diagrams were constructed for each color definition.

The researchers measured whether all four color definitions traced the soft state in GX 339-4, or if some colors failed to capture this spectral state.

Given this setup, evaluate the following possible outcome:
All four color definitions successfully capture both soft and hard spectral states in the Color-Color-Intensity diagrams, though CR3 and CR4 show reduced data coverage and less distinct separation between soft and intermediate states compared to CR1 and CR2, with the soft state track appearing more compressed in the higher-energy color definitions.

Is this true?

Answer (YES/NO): NO